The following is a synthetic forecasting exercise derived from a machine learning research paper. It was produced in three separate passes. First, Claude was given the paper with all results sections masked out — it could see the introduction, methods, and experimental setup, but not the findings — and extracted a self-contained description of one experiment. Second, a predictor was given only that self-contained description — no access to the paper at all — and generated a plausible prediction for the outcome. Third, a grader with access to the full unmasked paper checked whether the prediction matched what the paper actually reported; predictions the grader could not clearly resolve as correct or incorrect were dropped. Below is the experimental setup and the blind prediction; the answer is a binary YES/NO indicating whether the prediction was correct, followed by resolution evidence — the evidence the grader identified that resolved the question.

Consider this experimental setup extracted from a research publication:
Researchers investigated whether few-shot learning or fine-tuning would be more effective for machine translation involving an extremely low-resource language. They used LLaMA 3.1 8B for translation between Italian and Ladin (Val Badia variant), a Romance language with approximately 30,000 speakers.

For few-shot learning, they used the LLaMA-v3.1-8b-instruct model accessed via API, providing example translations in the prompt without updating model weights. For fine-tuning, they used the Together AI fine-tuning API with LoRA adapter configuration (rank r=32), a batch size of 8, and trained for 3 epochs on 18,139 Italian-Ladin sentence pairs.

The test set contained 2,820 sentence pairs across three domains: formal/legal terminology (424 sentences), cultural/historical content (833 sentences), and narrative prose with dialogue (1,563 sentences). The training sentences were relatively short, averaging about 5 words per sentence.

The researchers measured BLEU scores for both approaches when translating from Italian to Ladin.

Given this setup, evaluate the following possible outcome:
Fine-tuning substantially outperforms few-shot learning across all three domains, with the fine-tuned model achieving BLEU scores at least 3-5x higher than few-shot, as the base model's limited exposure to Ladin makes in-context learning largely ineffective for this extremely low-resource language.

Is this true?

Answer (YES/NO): NO